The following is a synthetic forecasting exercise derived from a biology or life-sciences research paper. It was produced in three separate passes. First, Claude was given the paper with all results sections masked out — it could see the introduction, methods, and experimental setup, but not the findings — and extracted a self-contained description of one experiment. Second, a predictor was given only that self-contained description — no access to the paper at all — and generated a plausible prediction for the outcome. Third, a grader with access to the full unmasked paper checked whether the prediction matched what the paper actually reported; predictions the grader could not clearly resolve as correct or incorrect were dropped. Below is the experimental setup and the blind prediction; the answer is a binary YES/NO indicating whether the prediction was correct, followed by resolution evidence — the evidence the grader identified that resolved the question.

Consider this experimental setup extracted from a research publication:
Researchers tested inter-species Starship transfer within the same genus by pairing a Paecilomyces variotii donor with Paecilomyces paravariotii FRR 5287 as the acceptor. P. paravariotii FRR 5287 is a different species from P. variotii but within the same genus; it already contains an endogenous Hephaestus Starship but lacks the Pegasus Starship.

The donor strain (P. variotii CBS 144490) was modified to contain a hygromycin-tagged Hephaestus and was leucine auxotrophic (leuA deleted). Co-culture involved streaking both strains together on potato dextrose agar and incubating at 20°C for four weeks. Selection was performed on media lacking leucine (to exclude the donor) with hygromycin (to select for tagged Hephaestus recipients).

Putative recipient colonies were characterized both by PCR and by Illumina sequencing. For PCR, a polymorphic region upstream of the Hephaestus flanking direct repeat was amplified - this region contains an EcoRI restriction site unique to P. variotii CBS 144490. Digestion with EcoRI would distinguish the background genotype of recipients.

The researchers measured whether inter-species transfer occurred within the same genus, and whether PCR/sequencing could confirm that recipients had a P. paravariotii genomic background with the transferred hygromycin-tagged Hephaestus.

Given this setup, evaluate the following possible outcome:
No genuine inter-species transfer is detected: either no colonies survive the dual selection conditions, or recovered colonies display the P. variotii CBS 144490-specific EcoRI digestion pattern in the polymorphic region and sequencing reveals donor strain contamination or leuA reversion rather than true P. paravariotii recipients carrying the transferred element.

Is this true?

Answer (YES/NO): NO